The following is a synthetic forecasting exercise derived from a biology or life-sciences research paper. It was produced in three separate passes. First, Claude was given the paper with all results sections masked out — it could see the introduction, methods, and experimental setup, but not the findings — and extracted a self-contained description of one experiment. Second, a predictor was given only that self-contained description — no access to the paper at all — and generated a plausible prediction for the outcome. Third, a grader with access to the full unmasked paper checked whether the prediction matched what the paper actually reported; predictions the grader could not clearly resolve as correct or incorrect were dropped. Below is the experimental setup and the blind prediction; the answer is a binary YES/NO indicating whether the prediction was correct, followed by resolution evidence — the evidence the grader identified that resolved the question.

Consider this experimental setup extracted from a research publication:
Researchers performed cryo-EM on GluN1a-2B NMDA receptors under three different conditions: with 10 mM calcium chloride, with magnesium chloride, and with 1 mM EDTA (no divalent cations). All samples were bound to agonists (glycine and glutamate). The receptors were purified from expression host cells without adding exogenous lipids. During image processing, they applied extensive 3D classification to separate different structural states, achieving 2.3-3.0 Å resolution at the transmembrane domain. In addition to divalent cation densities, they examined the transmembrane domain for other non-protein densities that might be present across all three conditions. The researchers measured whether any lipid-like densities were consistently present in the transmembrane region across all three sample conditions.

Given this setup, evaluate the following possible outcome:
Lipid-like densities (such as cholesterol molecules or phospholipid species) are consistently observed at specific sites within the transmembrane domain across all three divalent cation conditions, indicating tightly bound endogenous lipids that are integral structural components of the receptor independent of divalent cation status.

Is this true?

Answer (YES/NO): YES